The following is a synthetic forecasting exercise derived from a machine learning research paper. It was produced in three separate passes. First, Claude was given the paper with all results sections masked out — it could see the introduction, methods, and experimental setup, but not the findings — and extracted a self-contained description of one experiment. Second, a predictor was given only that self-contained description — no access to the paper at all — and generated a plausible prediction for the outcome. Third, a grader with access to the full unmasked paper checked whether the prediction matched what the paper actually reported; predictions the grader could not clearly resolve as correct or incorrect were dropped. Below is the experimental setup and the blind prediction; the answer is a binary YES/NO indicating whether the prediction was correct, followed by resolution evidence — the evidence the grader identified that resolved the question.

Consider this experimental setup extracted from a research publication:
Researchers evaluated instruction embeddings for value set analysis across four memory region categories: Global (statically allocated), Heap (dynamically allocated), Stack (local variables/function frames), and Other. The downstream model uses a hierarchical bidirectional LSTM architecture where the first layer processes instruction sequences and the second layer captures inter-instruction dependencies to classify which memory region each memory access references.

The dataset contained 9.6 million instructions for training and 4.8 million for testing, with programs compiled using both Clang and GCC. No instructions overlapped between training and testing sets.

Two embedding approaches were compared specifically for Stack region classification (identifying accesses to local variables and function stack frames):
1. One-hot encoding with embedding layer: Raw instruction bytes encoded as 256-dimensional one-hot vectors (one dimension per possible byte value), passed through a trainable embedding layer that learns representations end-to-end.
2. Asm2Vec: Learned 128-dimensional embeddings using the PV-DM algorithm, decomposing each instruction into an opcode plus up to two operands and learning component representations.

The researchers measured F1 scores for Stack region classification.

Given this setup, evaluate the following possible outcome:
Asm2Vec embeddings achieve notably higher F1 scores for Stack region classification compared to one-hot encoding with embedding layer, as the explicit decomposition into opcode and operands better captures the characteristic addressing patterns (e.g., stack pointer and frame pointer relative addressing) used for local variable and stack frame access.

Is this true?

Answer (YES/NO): NO